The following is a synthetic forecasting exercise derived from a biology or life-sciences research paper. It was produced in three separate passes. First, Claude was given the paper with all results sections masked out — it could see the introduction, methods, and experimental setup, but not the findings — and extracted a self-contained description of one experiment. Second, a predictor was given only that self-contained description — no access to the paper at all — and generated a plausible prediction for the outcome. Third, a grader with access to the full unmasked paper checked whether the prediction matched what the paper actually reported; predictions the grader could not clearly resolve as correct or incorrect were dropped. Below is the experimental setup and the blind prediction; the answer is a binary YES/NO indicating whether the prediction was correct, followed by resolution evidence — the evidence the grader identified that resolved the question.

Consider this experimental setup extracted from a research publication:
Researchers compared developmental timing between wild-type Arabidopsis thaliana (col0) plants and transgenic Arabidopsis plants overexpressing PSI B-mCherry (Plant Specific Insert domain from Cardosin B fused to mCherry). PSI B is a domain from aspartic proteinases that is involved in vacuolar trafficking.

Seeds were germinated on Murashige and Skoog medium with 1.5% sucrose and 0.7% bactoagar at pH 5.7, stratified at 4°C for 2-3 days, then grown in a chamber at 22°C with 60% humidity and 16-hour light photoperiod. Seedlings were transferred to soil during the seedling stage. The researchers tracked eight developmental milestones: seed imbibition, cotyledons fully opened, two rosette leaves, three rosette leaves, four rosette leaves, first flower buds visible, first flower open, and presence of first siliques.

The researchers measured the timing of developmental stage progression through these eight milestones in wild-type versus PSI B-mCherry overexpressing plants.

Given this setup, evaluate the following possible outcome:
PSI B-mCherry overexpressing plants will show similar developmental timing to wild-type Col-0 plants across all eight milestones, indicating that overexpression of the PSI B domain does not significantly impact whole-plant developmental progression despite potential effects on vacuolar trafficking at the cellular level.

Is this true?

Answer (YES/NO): NO